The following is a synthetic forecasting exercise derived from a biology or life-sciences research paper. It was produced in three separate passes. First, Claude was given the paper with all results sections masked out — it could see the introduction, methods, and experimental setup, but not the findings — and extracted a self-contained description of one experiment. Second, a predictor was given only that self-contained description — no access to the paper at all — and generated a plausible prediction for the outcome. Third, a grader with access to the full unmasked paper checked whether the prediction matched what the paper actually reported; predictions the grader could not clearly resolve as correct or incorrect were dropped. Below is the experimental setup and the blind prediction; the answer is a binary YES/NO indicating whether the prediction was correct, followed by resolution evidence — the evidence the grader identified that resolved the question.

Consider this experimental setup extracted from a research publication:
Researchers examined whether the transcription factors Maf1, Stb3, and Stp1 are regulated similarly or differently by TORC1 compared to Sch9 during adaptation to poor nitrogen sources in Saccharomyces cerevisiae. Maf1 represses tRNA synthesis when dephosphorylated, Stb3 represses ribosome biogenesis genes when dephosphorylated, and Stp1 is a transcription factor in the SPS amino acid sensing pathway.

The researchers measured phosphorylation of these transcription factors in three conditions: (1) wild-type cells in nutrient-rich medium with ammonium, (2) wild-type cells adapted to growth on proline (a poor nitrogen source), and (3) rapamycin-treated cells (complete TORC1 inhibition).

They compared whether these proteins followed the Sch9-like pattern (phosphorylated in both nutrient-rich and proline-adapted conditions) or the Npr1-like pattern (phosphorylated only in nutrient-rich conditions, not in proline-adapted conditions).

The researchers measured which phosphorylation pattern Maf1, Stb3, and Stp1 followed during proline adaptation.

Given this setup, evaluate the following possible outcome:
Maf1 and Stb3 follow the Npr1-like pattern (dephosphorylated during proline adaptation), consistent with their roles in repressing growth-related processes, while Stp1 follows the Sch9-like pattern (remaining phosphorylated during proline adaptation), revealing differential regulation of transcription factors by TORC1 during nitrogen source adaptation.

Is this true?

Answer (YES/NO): NO